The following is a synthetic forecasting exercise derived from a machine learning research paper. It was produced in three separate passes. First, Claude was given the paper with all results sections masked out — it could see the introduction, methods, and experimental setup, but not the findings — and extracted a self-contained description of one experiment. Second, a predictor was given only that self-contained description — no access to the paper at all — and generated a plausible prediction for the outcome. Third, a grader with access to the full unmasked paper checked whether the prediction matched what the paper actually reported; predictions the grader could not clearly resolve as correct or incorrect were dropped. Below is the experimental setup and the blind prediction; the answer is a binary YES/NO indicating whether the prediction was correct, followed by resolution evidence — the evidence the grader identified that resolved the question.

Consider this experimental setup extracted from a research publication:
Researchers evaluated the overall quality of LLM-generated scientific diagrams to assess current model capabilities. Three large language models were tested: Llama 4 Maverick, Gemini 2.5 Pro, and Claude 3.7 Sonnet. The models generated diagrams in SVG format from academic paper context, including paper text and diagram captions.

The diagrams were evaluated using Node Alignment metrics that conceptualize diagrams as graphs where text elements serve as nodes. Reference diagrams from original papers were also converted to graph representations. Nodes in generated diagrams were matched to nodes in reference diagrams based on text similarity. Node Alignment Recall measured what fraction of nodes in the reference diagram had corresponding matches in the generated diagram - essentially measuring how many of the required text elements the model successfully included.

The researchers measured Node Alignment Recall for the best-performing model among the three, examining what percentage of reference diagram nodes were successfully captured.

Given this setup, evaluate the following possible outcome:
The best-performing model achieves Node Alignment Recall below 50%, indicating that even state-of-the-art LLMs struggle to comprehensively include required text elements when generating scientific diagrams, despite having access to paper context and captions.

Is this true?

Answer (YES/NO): NO